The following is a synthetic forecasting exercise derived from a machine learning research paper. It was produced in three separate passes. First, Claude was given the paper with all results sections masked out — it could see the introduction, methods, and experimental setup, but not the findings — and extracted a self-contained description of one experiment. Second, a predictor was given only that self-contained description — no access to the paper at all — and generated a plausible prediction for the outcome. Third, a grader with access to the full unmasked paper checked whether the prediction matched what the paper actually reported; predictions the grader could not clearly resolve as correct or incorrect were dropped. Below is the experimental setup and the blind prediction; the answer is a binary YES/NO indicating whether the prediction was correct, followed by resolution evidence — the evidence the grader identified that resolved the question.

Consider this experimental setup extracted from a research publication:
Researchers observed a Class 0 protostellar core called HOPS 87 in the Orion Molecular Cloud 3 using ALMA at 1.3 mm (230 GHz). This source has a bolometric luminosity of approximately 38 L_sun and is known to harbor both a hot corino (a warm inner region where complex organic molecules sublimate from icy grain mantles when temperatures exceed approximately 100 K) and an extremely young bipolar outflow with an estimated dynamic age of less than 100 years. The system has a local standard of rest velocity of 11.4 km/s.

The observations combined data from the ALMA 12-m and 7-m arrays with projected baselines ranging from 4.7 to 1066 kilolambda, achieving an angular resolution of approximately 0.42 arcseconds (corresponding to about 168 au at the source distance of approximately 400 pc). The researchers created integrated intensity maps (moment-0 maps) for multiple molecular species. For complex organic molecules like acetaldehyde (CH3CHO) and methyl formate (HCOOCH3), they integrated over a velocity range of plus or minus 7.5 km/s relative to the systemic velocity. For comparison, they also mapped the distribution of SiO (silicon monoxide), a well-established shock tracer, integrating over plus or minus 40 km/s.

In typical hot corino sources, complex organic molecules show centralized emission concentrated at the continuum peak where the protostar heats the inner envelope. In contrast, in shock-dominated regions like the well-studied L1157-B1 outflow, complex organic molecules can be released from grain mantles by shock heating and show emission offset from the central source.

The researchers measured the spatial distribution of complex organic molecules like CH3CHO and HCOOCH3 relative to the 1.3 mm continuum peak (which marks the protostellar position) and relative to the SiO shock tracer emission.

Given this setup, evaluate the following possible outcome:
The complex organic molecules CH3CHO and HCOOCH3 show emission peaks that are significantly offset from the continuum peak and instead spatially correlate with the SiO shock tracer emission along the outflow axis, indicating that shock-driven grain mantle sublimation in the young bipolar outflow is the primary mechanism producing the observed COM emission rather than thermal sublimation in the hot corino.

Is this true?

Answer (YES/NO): NO